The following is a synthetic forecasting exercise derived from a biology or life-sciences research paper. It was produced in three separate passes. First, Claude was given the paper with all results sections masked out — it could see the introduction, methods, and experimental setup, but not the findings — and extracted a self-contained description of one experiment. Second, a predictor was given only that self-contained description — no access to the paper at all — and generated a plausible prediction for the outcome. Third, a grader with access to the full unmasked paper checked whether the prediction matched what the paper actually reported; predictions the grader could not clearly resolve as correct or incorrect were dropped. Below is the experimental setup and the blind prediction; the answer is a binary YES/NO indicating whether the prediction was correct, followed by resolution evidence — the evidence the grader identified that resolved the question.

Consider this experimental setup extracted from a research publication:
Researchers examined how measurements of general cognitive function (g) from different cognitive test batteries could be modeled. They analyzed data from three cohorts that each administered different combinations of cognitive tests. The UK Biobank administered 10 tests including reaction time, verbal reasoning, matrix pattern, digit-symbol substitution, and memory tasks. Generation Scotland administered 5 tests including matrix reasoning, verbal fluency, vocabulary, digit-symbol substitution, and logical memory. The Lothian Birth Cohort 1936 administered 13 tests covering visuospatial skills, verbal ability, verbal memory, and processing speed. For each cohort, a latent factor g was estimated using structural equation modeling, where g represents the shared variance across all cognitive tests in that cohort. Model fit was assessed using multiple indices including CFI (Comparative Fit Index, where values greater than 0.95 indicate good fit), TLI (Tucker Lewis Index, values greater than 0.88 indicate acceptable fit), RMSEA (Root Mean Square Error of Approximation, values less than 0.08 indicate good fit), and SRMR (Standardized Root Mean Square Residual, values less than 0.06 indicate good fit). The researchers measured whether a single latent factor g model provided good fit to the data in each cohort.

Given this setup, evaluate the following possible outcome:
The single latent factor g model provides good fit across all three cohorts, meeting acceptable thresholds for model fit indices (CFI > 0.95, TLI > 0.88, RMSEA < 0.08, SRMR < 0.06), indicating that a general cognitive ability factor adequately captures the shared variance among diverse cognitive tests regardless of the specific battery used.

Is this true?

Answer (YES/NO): YES